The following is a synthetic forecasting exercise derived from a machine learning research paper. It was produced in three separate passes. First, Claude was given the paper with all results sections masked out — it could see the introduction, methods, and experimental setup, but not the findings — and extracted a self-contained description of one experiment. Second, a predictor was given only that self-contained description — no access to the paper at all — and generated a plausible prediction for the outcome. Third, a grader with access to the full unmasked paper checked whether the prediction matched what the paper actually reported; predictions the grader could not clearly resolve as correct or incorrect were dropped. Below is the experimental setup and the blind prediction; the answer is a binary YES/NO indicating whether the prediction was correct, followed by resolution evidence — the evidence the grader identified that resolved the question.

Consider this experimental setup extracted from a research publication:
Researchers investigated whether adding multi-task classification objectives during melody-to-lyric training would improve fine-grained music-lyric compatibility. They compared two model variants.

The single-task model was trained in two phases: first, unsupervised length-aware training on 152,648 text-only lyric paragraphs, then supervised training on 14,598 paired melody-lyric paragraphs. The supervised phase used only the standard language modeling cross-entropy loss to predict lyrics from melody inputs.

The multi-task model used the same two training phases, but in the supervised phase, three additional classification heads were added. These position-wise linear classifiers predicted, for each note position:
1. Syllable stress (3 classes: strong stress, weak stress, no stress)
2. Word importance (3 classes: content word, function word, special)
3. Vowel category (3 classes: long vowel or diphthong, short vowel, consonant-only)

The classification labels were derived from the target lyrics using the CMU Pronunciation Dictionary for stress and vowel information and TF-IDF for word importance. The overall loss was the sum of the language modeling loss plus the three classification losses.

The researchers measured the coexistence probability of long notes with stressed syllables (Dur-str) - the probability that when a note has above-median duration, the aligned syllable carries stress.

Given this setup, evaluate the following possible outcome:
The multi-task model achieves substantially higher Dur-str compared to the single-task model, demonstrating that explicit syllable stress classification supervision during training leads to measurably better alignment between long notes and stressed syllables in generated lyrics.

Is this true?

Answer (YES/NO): NO